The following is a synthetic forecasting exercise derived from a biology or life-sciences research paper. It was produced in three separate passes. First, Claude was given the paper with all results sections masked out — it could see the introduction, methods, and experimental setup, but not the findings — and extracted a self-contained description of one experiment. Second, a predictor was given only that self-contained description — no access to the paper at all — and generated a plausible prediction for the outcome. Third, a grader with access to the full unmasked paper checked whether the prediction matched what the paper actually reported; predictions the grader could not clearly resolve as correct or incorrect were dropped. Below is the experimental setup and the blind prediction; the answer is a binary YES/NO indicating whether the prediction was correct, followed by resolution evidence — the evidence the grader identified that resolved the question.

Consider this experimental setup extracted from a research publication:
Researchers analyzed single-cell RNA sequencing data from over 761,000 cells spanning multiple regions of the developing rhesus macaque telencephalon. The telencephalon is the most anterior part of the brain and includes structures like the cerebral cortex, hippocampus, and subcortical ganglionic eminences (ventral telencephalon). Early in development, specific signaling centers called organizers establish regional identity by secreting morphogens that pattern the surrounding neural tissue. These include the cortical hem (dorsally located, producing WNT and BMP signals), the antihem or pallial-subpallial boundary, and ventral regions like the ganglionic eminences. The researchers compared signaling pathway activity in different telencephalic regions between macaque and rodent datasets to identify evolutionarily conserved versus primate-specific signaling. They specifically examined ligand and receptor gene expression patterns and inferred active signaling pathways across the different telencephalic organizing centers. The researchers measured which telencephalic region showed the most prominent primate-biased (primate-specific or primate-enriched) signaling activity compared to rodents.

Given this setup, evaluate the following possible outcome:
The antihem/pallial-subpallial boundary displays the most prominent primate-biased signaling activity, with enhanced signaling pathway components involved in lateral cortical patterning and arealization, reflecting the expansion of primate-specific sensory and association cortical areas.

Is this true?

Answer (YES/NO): NO